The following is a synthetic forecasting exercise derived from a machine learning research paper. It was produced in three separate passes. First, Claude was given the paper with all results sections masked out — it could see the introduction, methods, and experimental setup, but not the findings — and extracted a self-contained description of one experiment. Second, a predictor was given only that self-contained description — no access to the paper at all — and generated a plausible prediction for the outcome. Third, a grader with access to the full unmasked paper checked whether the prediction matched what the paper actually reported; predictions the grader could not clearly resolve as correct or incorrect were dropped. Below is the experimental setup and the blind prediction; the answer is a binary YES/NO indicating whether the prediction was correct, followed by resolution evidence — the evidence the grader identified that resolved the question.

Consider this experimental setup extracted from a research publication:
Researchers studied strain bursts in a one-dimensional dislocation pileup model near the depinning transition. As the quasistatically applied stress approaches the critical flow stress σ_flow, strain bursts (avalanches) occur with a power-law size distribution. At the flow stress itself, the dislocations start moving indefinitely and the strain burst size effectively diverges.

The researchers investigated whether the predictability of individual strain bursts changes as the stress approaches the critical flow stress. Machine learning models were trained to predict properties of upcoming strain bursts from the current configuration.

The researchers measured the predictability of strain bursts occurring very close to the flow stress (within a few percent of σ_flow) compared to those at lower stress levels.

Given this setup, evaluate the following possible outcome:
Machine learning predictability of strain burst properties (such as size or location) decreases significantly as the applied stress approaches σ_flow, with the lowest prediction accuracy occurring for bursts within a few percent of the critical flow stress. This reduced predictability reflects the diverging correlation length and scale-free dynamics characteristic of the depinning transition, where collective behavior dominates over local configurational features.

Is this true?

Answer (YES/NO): NO